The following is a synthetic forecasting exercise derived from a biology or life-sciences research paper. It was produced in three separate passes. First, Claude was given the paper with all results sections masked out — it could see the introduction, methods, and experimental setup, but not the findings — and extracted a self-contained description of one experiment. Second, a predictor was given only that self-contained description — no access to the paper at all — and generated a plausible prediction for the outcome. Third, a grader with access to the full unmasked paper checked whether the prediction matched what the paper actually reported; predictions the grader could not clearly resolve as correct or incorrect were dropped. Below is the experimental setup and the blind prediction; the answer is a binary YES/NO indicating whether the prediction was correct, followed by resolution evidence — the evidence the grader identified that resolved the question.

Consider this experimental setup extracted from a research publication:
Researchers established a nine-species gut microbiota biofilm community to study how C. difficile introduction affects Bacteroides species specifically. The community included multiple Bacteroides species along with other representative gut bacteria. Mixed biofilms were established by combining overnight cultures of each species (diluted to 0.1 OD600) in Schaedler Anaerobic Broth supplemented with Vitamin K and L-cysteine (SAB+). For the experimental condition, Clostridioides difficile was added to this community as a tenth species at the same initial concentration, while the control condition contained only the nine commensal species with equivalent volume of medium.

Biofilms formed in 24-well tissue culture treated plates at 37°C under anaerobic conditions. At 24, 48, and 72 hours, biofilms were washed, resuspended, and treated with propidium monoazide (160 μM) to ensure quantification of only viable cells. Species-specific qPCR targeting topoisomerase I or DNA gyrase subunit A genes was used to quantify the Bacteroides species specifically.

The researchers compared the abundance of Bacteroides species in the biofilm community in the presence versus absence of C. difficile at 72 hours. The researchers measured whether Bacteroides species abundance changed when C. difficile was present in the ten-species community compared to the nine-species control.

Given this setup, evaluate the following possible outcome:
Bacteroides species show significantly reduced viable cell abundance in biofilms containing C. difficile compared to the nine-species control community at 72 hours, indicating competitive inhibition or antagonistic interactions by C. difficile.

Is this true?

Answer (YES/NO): NO